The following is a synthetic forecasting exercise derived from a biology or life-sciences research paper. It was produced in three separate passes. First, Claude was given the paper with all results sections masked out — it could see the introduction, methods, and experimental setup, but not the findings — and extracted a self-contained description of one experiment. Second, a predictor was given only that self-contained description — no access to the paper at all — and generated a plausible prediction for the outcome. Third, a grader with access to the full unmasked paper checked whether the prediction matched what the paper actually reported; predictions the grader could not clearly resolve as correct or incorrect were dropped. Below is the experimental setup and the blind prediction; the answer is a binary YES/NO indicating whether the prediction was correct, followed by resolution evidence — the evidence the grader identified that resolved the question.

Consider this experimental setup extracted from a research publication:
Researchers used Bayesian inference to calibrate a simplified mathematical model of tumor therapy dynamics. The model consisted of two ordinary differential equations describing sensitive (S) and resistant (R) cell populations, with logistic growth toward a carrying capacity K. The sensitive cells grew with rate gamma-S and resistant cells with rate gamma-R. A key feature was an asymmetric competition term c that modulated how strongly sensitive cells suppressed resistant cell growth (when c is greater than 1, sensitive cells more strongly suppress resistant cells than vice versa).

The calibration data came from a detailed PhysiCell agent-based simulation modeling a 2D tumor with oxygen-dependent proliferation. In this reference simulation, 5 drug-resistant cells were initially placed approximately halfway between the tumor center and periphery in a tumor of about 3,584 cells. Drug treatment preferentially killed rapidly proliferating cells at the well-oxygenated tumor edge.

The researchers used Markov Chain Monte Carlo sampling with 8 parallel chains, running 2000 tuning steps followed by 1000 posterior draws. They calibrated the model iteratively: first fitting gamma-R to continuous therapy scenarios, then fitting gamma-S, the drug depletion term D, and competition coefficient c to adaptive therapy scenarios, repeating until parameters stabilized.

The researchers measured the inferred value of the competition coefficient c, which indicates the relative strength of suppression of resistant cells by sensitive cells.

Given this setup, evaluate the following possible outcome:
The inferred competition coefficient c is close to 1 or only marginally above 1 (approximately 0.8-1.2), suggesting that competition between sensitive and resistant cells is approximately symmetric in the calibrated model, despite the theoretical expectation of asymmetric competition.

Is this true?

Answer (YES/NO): NO